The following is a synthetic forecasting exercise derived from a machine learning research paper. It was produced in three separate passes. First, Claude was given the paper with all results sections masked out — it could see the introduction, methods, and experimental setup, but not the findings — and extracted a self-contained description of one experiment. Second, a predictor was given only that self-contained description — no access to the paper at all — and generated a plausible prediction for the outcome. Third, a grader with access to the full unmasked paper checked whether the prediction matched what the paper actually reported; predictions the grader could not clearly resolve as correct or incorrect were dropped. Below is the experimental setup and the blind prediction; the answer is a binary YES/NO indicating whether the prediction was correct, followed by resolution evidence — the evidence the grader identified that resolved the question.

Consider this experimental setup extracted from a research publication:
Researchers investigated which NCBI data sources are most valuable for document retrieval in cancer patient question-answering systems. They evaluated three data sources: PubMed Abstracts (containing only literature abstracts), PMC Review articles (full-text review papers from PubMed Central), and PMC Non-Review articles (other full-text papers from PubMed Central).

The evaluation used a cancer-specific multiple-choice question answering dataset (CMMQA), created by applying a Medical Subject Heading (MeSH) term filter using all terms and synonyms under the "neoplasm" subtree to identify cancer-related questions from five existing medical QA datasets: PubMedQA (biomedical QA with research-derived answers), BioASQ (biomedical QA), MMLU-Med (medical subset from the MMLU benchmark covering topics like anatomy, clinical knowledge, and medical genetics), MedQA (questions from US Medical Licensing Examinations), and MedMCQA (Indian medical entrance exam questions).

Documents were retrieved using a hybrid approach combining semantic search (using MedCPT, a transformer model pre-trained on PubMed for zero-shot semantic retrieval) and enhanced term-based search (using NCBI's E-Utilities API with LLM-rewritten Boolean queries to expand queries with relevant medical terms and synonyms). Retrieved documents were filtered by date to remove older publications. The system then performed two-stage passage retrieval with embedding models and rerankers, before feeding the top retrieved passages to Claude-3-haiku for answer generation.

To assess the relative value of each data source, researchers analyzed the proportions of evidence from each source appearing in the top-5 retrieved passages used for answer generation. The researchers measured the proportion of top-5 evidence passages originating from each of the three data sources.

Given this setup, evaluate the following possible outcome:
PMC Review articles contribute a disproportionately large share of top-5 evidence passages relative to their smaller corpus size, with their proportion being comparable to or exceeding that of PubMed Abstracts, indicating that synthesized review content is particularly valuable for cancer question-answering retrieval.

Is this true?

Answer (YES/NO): NO